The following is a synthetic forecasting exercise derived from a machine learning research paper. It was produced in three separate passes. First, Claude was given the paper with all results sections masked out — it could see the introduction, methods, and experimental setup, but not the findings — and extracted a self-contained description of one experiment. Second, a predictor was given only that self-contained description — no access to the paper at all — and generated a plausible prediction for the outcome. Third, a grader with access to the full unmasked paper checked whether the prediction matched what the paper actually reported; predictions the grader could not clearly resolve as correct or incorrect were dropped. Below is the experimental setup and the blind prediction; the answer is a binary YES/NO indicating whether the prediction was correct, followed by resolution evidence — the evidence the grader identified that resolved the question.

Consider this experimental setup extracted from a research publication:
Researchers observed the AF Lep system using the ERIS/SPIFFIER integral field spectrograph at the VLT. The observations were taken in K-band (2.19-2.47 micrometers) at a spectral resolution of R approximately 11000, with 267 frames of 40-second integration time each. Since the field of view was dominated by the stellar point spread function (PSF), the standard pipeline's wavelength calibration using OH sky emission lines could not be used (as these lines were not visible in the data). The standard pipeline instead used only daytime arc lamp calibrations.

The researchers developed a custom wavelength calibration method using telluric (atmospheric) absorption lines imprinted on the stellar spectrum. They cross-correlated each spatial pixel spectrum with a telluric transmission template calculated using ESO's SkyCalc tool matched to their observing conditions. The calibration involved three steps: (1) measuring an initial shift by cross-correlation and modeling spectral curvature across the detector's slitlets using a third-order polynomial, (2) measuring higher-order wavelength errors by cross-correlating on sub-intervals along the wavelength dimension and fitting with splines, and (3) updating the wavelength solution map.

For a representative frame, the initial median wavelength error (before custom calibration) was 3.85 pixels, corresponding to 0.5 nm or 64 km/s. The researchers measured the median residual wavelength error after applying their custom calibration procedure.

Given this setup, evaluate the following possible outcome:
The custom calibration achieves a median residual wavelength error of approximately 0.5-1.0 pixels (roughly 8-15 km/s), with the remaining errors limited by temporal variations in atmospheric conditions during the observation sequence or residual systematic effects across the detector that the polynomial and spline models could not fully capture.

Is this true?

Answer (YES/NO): NO